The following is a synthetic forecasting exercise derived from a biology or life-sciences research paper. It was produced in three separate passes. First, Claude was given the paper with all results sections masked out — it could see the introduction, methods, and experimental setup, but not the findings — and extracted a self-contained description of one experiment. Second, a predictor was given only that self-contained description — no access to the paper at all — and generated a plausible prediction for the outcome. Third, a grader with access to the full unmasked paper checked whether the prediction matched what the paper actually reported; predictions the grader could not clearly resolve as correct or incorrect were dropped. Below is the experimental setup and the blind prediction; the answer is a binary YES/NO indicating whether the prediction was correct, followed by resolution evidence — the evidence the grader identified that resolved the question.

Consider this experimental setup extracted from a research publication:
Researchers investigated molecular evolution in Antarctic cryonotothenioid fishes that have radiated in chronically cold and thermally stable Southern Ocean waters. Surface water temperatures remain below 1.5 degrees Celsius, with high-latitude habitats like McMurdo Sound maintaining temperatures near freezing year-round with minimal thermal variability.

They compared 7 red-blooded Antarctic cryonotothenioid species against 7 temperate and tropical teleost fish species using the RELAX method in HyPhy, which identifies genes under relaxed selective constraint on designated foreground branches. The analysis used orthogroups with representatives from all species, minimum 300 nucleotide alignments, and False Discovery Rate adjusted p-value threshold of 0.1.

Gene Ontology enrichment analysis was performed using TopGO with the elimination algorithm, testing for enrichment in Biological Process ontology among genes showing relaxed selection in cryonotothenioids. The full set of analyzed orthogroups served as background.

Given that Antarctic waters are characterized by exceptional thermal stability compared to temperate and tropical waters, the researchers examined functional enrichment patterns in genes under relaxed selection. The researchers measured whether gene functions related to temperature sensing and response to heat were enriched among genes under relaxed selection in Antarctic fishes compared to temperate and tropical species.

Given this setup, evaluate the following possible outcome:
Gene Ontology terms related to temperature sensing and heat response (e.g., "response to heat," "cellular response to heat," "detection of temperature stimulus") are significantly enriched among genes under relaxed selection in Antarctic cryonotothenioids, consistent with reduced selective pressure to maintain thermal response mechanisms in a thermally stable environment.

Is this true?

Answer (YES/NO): NO